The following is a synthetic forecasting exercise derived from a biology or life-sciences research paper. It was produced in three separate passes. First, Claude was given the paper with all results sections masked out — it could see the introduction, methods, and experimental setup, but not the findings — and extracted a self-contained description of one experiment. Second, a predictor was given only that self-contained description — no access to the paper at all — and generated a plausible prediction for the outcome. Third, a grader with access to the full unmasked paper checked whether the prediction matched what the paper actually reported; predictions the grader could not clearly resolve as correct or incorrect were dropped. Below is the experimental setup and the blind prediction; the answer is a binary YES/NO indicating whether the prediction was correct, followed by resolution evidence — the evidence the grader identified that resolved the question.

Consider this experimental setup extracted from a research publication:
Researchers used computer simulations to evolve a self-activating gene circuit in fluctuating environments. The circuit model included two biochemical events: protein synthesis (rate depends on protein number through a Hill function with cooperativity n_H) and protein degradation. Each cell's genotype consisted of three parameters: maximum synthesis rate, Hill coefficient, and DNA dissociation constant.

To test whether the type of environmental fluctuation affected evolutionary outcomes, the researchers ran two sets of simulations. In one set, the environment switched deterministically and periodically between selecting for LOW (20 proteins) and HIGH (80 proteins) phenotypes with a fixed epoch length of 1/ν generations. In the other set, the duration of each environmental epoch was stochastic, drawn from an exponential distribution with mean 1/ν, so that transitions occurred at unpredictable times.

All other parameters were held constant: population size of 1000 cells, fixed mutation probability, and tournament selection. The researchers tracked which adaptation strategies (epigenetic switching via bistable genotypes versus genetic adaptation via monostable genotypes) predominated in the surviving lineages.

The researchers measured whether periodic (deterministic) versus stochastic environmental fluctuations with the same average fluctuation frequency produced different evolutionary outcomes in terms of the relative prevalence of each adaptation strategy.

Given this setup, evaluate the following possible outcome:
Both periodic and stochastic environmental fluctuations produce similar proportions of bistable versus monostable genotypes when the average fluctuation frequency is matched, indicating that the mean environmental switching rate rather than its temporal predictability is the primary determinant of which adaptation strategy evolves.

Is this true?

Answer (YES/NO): YES